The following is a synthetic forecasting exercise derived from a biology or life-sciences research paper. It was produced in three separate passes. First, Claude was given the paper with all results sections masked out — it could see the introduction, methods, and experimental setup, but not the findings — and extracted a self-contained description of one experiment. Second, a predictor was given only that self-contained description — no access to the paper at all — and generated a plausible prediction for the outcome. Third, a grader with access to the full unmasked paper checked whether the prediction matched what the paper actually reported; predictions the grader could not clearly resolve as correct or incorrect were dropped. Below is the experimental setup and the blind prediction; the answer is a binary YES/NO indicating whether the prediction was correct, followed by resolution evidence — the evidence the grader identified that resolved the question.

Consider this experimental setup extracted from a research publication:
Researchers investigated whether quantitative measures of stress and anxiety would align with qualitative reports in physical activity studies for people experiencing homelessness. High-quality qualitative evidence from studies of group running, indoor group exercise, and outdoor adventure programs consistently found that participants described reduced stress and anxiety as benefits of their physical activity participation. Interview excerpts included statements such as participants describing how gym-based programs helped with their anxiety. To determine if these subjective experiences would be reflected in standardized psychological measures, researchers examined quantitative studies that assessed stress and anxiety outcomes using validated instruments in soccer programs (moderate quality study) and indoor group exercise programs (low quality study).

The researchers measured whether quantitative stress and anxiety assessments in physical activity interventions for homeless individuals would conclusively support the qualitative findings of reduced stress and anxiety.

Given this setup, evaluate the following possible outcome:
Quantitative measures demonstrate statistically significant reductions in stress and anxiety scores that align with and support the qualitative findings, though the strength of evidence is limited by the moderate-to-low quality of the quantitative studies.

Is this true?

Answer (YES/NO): NO